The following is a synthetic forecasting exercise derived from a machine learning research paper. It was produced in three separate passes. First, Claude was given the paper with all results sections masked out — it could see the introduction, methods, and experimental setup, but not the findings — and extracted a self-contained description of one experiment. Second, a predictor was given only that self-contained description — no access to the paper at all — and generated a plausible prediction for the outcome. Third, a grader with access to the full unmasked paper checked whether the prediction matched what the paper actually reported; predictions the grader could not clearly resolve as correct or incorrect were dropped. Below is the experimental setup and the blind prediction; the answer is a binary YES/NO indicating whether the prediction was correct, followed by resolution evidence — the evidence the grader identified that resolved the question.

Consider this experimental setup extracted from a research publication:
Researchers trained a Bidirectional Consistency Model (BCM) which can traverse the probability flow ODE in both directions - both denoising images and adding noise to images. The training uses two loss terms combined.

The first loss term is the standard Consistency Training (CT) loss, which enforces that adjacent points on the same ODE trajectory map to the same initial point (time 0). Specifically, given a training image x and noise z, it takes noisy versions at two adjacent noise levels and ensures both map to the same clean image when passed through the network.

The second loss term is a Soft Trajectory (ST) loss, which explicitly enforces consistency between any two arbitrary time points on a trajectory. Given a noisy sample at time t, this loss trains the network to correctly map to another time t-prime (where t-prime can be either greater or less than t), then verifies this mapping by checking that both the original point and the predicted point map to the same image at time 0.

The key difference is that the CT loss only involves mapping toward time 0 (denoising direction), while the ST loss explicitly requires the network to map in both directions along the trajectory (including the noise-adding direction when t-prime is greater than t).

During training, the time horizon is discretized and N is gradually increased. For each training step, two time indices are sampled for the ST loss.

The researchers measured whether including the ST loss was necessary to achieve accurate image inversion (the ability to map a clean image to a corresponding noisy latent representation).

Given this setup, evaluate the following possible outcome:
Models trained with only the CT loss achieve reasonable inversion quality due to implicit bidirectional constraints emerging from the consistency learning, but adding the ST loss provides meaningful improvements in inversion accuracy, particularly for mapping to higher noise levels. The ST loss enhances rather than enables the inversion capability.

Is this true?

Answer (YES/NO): NO